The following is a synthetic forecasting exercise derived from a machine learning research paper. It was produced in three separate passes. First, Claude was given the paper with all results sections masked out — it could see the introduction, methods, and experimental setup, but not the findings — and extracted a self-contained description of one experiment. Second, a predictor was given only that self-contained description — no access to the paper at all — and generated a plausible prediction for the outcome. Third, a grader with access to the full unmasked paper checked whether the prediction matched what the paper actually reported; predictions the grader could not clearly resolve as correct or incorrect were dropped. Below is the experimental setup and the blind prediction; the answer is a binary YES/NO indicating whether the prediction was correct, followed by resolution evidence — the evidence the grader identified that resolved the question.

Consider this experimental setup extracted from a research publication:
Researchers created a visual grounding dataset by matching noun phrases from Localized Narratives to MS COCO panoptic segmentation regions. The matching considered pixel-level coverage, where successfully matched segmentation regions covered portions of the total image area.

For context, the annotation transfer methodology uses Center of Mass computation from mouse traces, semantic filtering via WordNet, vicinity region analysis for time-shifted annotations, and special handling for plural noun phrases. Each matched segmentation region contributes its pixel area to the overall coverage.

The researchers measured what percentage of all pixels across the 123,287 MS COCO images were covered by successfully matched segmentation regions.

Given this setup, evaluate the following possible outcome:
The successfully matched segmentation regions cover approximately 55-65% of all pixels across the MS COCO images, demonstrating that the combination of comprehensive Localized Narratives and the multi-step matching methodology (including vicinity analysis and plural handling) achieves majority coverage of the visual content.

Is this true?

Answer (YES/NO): YES